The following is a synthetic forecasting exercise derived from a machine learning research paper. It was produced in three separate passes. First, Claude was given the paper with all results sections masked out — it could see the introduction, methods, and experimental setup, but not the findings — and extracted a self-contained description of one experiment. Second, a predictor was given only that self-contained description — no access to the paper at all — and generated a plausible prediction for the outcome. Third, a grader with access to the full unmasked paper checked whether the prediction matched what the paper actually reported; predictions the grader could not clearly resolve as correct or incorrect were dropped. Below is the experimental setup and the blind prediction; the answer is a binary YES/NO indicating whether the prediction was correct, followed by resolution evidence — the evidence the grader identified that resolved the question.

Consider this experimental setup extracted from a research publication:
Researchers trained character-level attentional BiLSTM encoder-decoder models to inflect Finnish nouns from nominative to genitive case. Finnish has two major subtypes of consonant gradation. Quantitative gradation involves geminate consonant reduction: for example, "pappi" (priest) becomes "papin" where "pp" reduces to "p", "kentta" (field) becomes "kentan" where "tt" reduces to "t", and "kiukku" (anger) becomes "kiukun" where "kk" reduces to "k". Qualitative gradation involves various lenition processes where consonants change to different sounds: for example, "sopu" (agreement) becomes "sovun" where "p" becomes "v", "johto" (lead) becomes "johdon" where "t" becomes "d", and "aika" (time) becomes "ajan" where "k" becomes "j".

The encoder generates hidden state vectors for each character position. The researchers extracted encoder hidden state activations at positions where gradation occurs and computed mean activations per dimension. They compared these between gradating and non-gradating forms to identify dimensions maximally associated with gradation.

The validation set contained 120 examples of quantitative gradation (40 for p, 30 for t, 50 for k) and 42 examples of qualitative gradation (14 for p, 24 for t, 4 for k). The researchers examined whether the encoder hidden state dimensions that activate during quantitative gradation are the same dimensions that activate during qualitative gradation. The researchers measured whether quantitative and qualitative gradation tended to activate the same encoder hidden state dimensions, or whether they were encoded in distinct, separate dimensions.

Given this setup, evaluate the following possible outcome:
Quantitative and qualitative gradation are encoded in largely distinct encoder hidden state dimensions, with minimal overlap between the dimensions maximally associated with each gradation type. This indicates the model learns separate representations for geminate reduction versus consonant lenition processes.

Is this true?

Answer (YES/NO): NO